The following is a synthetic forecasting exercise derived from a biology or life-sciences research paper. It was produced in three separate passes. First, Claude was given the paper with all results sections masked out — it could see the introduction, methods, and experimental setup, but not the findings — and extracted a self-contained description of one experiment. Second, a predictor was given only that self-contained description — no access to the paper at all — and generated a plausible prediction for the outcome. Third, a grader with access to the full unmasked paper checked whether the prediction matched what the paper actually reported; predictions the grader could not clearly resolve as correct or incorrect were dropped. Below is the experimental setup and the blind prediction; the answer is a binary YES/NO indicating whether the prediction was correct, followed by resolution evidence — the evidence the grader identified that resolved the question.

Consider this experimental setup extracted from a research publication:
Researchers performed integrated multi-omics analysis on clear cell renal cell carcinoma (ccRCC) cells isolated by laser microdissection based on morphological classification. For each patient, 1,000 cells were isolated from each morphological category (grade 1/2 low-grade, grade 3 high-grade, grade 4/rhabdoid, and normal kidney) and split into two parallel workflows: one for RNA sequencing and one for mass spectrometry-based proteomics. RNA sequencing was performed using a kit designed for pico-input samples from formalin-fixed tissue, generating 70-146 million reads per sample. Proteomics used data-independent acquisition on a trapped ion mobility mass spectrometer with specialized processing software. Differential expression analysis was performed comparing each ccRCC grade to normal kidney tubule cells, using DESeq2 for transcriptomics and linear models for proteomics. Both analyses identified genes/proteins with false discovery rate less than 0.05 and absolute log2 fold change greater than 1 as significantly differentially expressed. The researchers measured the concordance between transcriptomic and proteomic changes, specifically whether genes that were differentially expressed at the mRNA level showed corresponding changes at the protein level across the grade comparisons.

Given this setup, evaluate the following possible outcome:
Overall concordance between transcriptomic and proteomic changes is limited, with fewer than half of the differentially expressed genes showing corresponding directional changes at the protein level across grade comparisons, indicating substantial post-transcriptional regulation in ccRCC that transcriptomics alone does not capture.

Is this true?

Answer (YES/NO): YES